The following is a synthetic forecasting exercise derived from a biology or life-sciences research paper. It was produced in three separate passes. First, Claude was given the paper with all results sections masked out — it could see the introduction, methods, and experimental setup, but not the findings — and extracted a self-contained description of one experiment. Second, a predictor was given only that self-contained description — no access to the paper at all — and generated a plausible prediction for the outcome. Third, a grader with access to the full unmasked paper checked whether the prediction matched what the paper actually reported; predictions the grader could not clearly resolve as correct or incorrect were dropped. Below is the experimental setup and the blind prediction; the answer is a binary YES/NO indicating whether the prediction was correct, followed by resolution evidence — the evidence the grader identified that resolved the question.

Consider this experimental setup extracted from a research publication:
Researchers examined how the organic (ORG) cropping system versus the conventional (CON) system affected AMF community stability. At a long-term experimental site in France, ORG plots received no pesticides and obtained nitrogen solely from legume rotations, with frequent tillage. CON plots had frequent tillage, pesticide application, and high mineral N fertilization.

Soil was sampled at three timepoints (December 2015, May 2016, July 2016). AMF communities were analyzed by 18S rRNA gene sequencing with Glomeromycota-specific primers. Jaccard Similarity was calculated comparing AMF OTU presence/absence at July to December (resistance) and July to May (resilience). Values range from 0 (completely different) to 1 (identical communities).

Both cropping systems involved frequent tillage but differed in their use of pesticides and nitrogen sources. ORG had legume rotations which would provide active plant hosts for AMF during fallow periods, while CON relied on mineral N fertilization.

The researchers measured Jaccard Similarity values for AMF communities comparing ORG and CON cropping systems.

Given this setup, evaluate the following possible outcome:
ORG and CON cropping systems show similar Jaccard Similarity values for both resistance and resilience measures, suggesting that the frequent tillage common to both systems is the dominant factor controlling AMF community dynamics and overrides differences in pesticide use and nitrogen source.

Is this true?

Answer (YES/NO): NO